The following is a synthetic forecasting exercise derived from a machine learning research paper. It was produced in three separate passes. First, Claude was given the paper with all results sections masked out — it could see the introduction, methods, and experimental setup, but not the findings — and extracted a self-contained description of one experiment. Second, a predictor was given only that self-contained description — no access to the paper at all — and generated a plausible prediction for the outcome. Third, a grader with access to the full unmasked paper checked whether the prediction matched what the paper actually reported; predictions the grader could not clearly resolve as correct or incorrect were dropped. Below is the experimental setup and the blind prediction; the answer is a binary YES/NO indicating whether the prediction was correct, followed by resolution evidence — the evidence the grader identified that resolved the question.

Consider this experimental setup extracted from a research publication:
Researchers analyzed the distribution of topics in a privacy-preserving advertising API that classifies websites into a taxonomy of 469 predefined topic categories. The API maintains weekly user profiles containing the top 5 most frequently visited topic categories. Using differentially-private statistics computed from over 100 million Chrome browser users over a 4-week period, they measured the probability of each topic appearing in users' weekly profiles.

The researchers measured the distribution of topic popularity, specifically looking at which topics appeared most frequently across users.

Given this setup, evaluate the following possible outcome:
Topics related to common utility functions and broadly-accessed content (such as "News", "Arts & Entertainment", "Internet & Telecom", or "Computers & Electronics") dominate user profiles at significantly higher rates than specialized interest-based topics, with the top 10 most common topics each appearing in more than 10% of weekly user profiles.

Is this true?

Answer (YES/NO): NO